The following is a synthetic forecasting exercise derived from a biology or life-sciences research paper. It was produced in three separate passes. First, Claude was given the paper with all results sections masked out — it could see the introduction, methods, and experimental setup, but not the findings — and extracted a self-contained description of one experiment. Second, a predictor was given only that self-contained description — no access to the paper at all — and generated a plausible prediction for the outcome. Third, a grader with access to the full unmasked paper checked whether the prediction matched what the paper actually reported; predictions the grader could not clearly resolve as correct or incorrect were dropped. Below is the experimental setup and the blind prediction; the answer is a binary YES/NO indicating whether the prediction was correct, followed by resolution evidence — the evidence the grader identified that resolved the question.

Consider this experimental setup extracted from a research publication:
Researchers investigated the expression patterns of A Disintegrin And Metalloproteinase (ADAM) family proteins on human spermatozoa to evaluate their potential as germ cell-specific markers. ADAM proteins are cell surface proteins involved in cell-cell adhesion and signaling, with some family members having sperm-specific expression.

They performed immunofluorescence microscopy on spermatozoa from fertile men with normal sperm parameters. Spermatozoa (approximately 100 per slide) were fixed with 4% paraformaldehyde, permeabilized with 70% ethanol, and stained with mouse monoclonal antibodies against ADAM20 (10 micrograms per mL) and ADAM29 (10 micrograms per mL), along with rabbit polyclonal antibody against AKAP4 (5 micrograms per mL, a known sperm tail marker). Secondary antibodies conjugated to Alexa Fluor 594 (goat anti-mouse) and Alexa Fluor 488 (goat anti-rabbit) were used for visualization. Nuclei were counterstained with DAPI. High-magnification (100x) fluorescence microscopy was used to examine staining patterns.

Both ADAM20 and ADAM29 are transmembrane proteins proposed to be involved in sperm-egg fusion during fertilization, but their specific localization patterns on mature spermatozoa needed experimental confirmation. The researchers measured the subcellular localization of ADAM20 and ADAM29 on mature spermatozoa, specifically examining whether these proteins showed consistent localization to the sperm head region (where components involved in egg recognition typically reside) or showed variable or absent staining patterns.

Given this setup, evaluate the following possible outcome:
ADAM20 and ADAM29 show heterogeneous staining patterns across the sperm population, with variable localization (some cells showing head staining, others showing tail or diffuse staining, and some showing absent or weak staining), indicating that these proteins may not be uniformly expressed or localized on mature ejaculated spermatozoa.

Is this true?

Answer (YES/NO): NO